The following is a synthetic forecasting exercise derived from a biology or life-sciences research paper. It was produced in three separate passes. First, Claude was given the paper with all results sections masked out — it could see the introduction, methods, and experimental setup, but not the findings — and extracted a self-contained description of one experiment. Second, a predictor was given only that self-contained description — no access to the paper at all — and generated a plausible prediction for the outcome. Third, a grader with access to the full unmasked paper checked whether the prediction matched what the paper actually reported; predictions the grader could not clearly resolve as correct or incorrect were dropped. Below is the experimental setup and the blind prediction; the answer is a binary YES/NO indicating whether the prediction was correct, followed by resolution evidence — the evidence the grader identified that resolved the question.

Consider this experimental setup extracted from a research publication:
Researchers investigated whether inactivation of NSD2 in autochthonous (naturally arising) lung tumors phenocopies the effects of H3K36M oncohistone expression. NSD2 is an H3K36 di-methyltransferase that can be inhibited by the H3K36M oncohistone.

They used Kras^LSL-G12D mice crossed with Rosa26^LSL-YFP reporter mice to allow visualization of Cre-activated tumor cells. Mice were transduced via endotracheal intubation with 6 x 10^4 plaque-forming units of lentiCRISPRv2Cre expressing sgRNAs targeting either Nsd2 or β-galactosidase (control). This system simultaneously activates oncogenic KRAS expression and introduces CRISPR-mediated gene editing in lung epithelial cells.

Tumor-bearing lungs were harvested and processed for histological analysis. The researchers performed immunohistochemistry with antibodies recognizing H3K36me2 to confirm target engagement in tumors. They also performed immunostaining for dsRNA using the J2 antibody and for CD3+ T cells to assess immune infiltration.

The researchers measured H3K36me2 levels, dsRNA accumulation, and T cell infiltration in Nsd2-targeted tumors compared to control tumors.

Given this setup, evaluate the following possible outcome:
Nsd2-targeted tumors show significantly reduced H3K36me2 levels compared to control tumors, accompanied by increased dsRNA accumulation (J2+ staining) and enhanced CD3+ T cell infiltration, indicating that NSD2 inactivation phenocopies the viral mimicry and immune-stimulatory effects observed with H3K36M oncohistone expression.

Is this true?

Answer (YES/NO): YES